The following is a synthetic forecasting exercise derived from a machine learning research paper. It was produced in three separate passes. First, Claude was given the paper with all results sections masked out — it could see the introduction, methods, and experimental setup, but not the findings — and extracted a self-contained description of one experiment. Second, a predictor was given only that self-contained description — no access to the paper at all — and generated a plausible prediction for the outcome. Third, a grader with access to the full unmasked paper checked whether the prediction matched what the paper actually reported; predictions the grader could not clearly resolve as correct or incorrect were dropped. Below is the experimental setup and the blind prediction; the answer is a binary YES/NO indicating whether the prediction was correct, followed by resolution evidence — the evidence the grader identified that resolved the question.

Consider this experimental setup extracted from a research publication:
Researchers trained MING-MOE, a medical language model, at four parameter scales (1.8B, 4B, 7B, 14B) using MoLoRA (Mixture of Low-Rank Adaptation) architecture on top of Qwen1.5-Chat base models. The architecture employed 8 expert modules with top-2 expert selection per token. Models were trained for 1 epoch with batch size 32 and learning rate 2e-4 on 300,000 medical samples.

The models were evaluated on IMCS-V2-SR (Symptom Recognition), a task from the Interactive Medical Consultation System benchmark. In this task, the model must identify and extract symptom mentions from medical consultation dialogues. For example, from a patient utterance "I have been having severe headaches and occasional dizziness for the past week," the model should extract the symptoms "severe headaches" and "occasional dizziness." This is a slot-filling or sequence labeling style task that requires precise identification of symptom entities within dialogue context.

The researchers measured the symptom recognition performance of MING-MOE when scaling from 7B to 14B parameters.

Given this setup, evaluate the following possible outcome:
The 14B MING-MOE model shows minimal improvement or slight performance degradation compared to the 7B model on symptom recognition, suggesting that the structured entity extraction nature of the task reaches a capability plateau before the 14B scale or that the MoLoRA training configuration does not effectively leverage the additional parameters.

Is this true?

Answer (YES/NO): YES